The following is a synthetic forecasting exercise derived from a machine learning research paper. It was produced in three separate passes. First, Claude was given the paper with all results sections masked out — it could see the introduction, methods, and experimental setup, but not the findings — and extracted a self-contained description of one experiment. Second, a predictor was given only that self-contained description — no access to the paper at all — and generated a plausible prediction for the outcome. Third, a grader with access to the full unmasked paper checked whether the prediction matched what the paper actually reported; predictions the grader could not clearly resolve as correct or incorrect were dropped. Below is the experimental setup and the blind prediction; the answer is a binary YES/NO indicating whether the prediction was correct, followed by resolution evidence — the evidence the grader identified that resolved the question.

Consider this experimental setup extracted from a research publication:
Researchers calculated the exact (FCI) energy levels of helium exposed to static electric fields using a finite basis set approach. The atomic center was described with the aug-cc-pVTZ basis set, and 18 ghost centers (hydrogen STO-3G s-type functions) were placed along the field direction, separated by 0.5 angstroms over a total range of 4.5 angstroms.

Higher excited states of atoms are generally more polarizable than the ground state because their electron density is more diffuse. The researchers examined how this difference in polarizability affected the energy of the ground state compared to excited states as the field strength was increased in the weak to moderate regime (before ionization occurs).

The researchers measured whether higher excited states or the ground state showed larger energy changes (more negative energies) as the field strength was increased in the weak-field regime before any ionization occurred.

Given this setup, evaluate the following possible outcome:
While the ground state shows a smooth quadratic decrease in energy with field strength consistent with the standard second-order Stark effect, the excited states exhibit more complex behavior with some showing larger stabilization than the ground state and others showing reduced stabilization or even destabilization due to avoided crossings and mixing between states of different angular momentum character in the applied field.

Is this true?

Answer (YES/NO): NO